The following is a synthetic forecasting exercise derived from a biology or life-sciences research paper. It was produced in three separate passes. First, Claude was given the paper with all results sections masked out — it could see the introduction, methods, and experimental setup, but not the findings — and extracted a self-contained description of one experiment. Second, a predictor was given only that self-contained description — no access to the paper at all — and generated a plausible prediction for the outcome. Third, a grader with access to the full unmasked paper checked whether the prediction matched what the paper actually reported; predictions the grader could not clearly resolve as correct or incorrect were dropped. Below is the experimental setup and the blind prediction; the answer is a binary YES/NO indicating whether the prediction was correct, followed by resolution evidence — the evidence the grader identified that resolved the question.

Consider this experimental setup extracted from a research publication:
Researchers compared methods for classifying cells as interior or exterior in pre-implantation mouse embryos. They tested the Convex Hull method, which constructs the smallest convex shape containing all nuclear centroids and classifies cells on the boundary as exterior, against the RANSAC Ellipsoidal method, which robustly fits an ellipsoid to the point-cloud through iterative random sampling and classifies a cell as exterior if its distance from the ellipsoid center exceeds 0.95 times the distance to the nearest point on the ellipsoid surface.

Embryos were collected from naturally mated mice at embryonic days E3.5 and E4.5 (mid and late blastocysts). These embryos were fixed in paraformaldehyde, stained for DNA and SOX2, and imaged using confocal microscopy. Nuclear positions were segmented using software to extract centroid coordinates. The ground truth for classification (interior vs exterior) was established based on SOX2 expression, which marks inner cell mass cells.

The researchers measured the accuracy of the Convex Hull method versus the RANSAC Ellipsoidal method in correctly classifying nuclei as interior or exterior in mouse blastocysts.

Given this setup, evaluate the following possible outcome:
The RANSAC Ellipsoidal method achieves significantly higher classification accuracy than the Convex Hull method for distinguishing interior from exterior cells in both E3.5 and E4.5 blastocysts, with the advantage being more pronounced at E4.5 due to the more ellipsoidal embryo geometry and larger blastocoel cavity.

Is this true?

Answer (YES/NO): NO